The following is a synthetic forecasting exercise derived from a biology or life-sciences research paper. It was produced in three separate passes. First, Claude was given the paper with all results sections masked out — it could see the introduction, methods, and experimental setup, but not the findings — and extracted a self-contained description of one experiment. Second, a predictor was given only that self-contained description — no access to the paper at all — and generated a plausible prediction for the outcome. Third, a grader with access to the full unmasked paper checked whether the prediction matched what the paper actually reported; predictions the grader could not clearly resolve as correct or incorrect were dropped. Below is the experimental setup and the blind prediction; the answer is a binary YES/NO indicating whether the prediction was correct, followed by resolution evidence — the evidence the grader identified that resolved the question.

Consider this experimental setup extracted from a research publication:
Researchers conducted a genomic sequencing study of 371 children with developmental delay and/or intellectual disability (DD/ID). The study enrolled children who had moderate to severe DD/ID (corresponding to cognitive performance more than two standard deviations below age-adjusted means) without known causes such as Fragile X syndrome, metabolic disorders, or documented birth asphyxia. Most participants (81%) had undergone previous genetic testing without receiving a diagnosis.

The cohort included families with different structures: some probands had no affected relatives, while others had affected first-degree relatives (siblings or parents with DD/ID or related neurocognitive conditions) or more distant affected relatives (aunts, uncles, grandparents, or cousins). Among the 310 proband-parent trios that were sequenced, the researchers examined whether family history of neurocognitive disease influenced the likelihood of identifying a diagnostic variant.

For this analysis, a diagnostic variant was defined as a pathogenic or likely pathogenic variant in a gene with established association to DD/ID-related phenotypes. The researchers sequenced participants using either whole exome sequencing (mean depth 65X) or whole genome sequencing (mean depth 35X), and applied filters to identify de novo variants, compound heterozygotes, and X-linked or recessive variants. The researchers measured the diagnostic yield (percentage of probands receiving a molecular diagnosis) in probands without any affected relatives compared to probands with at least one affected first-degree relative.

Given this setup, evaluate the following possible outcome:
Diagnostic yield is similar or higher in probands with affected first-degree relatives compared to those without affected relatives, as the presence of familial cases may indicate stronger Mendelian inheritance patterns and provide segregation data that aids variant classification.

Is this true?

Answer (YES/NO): NO